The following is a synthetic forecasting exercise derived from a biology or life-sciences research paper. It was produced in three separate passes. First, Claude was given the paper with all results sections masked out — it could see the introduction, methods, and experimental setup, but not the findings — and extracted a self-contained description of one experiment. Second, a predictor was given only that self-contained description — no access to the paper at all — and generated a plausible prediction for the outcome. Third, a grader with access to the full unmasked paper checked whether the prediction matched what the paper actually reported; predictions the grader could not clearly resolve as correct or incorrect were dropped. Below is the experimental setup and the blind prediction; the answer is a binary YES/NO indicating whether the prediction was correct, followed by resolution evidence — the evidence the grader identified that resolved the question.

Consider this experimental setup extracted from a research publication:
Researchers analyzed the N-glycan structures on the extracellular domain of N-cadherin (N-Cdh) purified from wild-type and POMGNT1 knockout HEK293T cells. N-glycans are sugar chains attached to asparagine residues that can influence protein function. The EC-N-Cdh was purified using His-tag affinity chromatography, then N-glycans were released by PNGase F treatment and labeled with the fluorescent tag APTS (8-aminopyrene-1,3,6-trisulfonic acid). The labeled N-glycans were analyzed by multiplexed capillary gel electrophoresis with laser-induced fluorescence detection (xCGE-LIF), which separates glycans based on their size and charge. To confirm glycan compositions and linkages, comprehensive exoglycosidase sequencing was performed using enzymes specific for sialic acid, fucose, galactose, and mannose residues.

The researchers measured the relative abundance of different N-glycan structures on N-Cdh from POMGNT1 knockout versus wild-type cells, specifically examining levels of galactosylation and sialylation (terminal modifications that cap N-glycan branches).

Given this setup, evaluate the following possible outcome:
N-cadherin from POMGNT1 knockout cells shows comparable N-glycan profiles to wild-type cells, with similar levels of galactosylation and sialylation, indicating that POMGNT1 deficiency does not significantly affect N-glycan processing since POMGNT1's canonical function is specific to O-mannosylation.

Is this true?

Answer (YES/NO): NO